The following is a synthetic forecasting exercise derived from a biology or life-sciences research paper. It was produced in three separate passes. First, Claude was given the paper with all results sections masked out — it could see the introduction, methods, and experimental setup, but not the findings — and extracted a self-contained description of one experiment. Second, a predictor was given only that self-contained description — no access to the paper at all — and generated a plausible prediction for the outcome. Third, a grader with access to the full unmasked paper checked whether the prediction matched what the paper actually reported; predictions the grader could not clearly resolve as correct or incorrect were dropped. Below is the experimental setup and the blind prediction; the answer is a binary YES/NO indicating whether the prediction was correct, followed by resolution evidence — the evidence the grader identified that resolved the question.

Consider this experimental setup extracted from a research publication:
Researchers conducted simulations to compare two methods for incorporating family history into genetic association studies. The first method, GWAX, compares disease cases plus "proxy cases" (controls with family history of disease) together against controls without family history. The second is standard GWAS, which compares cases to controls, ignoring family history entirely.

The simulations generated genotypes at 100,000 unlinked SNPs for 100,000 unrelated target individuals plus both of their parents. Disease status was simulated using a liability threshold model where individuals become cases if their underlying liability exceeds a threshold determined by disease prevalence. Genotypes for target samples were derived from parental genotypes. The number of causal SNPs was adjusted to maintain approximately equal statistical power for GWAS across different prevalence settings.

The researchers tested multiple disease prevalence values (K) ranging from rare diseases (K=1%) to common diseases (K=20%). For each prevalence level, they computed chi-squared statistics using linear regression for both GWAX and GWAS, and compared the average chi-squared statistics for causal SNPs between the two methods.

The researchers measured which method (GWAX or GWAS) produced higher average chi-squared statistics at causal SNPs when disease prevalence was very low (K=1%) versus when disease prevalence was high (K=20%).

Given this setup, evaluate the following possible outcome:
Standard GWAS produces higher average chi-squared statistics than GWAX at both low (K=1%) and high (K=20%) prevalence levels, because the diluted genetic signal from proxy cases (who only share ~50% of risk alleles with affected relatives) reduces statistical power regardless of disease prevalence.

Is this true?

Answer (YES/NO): NO